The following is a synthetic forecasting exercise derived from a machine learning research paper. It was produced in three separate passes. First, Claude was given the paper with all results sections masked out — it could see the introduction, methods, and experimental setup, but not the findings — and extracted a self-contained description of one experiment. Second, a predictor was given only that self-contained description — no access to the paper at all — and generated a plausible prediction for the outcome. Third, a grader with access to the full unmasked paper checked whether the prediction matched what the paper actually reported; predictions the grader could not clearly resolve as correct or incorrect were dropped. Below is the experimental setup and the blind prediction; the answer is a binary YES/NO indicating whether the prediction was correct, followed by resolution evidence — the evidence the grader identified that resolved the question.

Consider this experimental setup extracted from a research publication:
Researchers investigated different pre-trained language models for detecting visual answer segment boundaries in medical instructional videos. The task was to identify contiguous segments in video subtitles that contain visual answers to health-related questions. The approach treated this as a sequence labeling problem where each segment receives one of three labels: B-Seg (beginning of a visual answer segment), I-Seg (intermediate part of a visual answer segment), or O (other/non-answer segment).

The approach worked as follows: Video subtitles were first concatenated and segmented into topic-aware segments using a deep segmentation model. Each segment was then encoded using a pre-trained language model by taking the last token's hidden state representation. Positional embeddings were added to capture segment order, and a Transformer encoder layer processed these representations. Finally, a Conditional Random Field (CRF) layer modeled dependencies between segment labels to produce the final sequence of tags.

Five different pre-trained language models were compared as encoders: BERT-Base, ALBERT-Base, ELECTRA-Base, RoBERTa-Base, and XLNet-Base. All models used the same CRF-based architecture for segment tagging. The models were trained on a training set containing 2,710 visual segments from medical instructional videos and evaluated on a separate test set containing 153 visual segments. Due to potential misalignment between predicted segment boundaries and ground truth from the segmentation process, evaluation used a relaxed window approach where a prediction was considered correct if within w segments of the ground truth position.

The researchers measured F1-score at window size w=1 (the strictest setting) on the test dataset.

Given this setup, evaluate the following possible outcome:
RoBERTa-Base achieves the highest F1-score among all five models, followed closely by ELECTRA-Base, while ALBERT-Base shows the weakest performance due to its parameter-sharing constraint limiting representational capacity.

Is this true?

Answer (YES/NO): NO